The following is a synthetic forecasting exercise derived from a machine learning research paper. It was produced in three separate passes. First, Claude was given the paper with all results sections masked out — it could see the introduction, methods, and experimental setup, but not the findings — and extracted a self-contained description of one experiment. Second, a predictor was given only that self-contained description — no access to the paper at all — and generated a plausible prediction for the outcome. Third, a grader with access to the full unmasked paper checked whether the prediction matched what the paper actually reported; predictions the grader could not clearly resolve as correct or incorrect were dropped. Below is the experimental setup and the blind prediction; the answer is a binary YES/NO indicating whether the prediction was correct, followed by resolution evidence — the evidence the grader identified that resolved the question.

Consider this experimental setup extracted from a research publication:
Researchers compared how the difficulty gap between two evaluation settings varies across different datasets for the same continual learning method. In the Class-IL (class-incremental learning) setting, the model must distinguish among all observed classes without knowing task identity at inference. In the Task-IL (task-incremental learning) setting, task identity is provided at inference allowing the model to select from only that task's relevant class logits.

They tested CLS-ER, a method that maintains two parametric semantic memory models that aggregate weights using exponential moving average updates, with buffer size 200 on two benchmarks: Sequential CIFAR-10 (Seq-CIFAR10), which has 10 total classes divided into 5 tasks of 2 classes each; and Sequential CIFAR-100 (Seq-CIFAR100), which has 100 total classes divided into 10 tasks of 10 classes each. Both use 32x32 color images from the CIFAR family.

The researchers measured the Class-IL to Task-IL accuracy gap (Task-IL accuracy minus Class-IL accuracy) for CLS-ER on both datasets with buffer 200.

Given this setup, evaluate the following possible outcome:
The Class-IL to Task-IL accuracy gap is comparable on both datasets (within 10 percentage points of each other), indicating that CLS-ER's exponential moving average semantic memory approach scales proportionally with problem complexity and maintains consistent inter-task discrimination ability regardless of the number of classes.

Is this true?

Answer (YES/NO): YES